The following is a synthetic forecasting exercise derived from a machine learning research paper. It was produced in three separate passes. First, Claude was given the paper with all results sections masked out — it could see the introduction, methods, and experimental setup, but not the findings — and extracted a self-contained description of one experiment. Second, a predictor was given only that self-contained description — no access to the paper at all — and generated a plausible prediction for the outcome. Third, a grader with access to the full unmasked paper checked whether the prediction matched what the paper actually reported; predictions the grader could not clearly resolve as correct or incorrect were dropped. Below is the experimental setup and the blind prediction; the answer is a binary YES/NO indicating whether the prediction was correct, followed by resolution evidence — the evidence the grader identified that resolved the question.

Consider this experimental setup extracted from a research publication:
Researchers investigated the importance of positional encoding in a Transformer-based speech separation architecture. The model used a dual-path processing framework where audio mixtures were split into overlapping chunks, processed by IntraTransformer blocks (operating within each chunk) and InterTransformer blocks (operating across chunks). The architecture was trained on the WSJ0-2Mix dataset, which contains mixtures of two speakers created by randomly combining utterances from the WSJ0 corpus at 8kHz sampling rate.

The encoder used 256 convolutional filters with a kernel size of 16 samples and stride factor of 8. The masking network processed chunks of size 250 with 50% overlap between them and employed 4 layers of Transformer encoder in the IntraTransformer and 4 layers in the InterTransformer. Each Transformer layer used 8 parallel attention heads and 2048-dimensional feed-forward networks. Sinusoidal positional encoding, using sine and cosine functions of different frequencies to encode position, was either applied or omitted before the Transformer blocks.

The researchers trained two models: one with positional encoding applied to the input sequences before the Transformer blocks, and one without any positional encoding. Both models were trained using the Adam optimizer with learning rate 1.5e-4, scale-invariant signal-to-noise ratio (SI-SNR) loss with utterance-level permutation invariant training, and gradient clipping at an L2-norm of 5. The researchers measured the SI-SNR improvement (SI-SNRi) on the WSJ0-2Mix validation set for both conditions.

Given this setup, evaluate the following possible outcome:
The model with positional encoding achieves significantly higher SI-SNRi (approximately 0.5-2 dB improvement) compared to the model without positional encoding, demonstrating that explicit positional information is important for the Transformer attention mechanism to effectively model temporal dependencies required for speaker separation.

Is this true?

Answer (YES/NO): YES